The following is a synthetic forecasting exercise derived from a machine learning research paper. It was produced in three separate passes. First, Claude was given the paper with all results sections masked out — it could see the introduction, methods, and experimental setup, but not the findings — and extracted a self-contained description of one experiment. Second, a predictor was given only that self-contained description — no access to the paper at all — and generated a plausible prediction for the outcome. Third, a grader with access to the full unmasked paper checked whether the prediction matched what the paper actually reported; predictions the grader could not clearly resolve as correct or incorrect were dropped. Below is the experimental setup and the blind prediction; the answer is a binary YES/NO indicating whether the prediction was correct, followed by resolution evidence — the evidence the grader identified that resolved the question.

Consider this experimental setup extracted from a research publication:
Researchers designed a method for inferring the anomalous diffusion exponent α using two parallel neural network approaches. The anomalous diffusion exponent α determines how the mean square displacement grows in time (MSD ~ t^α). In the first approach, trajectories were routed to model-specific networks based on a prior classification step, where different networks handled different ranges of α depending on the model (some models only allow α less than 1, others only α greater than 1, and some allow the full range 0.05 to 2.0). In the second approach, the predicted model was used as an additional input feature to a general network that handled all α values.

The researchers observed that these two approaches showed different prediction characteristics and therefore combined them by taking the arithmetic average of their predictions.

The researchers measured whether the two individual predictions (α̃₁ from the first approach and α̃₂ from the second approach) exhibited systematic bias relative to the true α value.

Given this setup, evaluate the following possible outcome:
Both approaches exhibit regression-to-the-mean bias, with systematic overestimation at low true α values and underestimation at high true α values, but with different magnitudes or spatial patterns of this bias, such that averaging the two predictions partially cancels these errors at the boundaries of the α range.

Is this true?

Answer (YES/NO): NO